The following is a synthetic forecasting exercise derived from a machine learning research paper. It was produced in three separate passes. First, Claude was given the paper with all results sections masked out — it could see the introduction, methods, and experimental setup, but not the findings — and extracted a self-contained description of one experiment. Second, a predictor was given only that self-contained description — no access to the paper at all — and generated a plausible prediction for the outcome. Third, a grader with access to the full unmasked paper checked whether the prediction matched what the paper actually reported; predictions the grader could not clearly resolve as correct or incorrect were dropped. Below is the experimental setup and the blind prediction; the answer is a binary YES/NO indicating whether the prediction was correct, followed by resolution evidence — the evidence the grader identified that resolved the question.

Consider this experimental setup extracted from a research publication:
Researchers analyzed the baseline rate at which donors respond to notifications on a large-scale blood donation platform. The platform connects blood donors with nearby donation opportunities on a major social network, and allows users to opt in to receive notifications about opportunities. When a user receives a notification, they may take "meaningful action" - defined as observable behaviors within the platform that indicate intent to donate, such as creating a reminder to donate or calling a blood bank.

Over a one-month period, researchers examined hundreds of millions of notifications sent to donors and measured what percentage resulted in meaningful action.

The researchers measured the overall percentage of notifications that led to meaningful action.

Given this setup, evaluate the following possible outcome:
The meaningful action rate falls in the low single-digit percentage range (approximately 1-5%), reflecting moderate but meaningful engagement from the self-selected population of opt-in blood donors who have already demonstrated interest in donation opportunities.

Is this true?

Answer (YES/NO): YES